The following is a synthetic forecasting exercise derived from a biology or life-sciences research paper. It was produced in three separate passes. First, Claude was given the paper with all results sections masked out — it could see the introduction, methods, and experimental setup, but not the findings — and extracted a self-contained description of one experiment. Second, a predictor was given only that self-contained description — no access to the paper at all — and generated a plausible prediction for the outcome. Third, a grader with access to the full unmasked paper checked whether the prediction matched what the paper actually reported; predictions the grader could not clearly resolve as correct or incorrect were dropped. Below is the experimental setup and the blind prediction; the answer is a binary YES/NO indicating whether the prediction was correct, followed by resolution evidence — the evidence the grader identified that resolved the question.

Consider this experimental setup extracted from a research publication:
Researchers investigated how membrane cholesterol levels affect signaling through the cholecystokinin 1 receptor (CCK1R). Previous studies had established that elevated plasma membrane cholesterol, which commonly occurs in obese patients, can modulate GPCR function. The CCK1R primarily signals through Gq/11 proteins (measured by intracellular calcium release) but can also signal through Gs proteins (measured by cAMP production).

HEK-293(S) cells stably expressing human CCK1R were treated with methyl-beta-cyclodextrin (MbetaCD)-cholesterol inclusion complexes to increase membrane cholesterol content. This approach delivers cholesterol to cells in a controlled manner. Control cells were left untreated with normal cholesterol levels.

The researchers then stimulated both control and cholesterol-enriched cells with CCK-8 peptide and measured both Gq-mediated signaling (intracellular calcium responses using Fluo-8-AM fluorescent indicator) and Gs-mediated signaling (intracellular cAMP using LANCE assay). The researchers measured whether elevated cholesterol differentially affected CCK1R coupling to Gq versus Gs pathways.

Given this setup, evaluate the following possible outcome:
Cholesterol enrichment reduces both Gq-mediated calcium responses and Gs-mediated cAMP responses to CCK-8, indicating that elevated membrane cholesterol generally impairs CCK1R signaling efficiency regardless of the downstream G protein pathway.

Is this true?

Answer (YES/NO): NO